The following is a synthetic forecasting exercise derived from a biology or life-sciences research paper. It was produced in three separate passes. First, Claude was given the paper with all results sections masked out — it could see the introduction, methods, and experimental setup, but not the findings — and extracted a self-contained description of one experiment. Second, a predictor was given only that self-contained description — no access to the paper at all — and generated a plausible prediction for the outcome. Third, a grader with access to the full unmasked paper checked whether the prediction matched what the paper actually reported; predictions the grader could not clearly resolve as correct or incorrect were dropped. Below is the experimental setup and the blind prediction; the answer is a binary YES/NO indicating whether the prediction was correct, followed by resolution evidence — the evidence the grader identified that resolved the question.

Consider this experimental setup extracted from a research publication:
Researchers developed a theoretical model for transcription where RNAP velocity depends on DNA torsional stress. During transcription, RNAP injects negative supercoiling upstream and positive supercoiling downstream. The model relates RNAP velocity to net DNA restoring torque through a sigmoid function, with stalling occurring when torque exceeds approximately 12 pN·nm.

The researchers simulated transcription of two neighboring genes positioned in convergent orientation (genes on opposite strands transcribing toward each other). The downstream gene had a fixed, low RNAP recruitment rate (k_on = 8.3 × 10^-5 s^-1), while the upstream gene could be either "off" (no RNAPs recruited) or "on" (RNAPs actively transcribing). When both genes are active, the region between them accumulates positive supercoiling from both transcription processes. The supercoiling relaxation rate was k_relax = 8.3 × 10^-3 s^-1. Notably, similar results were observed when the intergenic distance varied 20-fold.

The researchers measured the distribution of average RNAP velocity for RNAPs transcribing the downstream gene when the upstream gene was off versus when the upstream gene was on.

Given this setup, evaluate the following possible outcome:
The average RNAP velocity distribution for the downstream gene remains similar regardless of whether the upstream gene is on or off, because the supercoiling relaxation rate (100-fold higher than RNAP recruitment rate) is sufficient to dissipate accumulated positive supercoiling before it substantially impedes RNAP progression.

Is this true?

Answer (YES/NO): NO